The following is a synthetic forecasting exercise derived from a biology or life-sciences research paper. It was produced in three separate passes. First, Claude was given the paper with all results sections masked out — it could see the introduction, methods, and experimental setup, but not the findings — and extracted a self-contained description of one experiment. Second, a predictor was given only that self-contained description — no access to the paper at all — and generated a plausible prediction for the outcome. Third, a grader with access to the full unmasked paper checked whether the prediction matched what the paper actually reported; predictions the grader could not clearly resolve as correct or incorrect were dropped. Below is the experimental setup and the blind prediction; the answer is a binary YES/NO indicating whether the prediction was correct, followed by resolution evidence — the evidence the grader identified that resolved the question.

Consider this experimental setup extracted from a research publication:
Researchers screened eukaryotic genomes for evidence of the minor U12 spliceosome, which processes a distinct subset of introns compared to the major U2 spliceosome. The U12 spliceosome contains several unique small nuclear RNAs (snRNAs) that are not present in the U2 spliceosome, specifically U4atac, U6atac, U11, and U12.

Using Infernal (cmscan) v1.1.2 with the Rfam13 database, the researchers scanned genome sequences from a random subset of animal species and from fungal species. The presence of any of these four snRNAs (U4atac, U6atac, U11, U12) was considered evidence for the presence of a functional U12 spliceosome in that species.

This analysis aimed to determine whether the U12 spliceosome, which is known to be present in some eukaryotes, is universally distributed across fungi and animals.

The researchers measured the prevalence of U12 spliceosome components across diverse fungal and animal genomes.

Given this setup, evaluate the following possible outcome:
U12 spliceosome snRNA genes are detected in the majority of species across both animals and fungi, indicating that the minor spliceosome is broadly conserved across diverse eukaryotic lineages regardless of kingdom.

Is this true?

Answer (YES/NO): NO